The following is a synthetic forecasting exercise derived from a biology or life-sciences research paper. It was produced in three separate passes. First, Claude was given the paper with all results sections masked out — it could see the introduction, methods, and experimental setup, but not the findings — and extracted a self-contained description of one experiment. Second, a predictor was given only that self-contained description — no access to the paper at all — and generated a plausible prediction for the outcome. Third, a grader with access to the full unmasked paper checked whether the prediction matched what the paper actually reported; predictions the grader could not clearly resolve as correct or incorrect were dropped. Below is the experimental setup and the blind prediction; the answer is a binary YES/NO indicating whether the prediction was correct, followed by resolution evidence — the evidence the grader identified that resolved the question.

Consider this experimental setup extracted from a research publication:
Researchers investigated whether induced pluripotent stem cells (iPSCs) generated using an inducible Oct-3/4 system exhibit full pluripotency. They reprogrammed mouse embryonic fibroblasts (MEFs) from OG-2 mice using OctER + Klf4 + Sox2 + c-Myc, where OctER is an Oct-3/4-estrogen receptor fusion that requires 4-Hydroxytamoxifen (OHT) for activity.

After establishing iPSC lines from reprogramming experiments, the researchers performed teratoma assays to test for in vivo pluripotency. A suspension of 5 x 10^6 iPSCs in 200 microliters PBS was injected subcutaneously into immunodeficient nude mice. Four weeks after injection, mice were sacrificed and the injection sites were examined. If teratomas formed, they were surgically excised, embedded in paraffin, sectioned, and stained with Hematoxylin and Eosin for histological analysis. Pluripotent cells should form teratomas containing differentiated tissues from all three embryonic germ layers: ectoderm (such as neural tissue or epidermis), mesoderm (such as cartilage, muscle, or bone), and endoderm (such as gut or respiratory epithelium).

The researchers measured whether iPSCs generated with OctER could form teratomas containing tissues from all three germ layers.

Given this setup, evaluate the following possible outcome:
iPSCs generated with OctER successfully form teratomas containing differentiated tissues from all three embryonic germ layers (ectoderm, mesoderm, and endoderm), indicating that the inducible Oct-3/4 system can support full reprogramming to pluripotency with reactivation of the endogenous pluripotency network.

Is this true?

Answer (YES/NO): YES